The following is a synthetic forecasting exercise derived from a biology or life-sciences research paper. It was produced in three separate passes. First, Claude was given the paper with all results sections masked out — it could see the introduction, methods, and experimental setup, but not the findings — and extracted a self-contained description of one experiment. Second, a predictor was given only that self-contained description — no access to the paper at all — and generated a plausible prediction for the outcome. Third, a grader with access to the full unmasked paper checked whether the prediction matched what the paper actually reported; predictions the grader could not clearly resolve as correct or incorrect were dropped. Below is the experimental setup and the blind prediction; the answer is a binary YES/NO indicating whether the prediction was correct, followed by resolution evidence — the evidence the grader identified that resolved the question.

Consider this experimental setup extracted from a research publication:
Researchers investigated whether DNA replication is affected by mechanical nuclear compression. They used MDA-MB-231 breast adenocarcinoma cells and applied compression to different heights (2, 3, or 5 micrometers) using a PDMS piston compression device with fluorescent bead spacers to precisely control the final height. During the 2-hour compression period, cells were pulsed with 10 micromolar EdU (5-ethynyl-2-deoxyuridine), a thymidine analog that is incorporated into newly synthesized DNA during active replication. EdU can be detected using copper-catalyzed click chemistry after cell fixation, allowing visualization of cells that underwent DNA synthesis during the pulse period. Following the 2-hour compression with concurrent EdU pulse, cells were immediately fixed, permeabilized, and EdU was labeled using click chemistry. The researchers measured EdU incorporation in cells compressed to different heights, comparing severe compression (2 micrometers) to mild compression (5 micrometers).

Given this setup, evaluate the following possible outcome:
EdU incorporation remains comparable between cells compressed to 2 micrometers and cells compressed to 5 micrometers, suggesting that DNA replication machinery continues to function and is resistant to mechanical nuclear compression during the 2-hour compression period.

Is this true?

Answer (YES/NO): NO